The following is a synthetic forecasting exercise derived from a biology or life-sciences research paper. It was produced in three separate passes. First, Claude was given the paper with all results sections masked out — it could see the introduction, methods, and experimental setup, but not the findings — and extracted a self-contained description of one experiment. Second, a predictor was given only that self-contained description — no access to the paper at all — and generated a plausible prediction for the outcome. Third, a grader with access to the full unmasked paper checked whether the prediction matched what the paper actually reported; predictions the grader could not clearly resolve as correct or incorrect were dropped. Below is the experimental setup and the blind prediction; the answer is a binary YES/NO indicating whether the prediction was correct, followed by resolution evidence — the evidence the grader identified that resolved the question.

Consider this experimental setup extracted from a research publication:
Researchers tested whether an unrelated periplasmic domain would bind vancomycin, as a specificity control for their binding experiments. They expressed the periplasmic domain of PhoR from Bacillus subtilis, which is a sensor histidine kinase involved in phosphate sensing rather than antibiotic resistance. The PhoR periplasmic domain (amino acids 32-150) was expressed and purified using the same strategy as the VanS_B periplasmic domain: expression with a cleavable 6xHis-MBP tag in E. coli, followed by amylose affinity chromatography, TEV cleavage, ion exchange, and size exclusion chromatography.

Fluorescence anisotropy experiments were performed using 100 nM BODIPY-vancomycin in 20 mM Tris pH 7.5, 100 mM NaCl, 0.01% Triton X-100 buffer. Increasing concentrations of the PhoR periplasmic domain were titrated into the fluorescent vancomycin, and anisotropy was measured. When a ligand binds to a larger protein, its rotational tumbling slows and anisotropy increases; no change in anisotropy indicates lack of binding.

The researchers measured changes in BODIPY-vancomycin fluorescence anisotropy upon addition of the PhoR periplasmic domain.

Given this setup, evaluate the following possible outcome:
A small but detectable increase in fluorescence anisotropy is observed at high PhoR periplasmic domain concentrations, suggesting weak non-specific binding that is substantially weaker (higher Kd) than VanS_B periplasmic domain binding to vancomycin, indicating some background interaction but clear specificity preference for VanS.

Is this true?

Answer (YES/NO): NO